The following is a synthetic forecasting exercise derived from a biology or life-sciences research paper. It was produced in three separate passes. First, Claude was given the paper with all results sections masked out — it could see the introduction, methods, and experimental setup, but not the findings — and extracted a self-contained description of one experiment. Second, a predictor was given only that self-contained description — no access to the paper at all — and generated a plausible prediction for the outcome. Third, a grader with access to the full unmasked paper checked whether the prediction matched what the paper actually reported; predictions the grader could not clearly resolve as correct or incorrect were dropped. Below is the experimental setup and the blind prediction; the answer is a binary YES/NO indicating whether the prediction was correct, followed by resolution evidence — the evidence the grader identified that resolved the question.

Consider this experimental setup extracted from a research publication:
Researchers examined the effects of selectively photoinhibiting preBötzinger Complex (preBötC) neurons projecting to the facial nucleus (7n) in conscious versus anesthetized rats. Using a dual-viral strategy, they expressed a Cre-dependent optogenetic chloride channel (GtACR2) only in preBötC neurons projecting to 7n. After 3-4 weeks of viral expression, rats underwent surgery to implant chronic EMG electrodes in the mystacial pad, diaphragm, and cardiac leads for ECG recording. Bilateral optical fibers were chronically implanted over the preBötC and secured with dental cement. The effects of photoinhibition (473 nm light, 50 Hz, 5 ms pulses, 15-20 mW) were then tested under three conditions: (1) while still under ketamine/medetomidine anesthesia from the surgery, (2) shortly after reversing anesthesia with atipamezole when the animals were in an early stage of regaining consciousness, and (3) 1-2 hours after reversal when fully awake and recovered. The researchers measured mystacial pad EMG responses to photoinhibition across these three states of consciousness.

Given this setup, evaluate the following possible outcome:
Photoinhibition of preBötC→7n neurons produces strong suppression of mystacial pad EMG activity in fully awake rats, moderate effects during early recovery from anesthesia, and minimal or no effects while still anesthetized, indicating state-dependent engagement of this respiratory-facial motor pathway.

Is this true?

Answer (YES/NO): NO